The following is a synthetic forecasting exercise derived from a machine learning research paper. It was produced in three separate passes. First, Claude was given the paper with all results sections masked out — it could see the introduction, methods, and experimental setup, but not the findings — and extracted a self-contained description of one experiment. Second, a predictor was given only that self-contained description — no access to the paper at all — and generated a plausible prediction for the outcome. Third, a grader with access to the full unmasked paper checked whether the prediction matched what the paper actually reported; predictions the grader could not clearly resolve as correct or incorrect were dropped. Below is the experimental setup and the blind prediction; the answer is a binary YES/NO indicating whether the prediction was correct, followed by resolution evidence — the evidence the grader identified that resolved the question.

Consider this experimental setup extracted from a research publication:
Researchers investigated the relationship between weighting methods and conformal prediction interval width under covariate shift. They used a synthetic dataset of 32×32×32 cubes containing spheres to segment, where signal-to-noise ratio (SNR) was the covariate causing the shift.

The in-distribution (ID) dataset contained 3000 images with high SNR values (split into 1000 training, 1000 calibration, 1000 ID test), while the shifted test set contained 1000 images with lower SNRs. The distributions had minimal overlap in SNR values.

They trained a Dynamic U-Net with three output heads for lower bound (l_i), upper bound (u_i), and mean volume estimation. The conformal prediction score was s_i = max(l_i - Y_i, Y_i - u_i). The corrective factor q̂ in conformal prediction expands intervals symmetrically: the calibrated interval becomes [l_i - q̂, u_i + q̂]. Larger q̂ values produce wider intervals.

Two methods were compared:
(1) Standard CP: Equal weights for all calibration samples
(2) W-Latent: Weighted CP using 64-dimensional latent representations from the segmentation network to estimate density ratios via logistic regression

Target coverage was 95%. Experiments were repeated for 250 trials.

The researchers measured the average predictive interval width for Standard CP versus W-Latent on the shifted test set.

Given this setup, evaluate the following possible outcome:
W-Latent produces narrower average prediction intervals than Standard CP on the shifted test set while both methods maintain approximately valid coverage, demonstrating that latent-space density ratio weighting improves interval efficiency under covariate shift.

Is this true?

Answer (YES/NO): NO